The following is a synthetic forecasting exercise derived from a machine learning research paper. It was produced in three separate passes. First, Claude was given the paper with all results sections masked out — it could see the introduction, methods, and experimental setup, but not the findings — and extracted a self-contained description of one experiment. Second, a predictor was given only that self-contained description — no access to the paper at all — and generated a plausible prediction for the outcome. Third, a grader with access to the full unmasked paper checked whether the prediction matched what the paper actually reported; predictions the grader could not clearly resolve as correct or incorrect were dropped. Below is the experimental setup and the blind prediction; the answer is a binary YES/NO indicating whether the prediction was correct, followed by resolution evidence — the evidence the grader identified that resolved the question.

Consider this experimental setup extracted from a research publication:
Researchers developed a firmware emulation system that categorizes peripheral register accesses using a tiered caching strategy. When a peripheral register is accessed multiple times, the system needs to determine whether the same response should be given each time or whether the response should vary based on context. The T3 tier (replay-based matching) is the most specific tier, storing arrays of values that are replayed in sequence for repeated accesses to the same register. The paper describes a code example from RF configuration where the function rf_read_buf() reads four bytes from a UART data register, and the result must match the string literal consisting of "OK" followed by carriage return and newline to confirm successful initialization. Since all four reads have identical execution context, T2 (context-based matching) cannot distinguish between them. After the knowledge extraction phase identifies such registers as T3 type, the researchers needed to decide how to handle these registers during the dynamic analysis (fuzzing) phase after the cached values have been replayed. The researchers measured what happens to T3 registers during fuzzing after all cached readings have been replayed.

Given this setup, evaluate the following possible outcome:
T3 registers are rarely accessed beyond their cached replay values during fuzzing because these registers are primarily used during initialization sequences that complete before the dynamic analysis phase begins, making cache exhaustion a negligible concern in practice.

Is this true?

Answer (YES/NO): NO